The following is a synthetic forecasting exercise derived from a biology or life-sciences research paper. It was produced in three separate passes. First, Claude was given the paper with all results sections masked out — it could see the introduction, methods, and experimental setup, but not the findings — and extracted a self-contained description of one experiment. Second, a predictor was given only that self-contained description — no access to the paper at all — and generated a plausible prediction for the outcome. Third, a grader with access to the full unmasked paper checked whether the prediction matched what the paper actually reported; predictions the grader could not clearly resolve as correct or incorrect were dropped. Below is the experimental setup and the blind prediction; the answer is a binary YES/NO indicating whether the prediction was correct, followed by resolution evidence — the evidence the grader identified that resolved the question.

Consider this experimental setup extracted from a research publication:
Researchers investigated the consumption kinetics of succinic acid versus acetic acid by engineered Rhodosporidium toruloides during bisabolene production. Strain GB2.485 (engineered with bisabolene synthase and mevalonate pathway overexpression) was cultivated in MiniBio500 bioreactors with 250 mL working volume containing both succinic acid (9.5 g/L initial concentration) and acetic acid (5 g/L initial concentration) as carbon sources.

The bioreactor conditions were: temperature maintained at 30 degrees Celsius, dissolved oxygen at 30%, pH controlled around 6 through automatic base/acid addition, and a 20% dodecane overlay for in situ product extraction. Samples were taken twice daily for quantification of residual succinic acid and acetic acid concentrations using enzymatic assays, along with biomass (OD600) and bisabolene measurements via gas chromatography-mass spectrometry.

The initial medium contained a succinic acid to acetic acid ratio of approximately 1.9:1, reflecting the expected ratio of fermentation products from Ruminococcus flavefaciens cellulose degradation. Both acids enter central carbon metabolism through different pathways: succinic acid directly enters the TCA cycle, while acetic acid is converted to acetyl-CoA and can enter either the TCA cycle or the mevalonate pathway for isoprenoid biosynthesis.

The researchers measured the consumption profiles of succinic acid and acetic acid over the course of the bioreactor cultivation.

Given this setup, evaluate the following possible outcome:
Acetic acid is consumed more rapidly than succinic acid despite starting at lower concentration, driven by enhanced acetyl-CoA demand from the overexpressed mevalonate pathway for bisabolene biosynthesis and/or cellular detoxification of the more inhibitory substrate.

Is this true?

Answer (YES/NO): YES